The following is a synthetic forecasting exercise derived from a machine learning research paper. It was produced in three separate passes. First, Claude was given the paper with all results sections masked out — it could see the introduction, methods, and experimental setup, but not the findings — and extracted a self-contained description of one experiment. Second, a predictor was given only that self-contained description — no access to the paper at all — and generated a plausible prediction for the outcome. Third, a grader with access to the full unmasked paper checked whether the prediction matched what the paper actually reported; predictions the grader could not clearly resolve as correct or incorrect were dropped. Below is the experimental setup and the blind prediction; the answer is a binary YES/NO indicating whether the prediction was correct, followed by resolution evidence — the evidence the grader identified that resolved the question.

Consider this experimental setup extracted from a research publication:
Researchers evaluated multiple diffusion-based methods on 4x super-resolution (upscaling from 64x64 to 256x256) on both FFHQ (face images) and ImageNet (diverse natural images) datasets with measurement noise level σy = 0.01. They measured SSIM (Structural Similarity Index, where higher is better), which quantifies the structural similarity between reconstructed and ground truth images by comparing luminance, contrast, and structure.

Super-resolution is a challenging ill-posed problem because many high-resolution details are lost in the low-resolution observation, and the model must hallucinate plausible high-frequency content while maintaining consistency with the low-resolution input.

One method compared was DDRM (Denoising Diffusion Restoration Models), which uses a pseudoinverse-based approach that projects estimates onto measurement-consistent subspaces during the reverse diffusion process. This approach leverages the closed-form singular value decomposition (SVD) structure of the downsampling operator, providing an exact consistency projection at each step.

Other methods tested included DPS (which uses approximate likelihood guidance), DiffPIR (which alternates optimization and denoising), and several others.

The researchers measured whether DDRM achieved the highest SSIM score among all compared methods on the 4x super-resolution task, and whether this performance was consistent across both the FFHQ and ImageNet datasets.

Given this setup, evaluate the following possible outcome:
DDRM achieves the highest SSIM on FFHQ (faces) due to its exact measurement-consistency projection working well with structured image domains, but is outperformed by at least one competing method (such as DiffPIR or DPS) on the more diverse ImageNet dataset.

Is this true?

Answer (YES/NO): NO